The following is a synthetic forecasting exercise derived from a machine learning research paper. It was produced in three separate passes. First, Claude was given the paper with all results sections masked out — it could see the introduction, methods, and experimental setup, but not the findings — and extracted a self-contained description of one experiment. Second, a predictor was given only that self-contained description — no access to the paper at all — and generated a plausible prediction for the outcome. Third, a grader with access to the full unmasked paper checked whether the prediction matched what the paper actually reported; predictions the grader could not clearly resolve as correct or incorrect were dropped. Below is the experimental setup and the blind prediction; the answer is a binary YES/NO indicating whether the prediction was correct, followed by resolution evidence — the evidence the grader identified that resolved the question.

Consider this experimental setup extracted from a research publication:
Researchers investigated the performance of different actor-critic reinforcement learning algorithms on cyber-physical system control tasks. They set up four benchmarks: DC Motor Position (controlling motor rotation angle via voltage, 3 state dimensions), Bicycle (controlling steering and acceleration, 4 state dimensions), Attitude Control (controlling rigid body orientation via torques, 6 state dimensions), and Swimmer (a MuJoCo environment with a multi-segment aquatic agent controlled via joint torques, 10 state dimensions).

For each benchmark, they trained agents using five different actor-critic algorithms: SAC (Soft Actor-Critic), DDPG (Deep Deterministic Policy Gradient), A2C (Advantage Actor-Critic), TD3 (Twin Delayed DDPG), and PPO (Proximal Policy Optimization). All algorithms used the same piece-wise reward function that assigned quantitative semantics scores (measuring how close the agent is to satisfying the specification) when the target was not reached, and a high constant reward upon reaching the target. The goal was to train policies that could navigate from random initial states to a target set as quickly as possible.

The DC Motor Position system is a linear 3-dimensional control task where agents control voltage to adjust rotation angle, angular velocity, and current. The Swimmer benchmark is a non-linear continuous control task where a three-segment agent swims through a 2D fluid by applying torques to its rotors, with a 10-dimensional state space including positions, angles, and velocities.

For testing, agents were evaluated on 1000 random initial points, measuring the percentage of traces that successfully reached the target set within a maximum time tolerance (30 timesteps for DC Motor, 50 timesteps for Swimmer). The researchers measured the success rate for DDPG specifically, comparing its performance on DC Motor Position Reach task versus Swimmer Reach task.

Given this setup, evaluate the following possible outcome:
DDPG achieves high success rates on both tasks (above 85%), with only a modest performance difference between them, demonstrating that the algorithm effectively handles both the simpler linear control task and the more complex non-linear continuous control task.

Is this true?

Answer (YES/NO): NO